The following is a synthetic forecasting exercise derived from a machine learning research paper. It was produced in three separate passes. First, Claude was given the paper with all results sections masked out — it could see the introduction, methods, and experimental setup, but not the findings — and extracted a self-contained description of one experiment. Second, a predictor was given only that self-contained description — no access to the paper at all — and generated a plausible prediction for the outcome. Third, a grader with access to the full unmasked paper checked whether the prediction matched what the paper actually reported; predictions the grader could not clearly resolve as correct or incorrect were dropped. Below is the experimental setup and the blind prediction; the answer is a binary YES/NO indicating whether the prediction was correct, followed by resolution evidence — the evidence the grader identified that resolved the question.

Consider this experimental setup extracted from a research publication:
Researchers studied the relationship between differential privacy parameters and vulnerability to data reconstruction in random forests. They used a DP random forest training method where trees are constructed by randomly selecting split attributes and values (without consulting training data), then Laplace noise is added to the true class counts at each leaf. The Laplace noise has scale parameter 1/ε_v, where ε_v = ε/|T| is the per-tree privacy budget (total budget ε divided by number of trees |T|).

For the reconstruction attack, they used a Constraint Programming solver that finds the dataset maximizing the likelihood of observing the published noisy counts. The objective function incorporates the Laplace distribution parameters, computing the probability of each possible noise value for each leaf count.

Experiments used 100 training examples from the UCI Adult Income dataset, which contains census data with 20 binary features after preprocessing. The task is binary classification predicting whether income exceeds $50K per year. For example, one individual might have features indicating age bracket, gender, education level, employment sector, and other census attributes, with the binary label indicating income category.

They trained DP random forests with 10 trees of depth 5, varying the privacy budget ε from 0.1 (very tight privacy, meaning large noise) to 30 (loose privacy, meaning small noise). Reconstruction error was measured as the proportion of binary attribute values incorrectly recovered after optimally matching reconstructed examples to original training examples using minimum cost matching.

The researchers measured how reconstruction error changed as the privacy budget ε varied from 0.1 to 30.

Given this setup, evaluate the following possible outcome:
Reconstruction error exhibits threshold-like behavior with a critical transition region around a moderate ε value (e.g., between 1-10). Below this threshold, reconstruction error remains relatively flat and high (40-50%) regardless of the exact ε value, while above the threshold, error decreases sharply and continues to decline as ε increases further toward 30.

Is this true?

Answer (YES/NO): NO